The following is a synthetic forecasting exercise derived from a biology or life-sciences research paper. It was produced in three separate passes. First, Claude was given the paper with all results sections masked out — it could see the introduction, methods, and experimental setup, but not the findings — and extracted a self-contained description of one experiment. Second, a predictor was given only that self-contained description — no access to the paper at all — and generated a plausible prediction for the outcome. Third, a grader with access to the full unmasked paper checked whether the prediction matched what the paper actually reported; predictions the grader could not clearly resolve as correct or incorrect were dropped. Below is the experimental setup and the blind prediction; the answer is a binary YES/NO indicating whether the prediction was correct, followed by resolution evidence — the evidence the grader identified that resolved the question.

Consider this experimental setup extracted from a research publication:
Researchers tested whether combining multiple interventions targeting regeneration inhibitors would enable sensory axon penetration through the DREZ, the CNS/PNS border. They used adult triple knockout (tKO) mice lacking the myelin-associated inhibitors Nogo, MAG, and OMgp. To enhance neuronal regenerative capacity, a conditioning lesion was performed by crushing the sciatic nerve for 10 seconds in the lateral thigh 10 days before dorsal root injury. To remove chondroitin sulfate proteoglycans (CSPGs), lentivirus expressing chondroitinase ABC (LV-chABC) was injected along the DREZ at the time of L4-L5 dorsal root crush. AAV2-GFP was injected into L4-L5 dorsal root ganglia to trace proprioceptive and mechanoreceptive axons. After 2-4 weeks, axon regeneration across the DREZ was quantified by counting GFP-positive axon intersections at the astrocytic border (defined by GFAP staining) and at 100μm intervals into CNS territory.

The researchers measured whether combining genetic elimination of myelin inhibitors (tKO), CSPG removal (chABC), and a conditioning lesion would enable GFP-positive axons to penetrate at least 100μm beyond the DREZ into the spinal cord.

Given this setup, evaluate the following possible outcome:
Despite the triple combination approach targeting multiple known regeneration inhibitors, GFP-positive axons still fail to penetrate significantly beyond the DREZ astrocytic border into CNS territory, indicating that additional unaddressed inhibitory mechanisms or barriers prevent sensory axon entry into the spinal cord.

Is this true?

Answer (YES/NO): YES